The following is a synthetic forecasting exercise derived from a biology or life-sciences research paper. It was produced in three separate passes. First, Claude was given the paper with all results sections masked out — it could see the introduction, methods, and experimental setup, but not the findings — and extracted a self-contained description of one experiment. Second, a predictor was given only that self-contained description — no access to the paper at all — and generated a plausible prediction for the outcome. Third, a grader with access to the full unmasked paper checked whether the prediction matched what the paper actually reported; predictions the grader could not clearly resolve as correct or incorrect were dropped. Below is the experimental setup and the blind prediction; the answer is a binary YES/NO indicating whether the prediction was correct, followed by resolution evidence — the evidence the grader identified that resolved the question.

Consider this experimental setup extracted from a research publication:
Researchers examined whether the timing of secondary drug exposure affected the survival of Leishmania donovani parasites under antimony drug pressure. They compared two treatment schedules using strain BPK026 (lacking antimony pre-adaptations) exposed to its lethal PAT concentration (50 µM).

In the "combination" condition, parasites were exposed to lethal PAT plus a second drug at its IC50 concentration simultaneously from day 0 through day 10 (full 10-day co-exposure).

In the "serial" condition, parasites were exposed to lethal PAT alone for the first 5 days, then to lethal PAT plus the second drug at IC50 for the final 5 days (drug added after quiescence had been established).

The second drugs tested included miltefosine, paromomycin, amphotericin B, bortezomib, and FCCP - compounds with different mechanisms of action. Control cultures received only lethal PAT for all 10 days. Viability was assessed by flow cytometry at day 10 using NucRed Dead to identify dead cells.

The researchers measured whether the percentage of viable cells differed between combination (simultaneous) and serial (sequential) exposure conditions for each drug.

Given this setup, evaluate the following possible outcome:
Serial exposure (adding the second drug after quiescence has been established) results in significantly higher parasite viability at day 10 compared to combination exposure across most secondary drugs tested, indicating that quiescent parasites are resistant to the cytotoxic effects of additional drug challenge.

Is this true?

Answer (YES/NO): YES